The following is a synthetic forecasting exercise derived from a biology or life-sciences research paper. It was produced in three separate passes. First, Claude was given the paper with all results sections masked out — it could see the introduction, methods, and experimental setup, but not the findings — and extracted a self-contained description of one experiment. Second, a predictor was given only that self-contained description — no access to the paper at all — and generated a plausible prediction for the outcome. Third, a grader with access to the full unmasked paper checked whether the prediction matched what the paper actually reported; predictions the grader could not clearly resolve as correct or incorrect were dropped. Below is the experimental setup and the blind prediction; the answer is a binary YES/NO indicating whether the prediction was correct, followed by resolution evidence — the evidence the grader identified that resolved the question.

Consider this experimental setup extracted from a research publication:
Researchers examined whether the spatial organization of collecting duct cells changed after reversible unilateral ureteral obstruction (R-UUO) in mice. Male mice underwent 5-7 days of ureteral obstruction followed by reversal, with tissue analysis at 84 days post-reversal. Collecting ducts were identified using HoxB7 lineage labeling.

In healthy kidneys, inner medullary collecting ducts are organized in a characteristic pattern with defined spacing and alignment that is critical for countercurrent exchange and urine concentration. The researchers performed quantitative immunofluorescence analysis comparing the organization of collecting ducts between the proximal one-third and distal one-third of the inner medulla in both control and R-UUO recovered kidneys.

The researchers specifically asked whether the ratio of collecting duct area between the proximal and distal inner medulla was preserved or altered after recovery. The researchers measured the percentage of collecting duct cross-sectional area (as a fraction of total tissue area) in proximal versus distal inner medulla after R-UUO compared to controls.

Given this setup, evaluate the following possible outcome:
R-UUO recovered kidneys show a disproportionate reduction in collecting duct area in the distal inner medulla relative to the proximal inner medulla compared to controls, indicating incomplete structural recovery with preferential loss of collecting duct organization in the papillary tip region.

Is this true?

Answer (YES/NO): NO